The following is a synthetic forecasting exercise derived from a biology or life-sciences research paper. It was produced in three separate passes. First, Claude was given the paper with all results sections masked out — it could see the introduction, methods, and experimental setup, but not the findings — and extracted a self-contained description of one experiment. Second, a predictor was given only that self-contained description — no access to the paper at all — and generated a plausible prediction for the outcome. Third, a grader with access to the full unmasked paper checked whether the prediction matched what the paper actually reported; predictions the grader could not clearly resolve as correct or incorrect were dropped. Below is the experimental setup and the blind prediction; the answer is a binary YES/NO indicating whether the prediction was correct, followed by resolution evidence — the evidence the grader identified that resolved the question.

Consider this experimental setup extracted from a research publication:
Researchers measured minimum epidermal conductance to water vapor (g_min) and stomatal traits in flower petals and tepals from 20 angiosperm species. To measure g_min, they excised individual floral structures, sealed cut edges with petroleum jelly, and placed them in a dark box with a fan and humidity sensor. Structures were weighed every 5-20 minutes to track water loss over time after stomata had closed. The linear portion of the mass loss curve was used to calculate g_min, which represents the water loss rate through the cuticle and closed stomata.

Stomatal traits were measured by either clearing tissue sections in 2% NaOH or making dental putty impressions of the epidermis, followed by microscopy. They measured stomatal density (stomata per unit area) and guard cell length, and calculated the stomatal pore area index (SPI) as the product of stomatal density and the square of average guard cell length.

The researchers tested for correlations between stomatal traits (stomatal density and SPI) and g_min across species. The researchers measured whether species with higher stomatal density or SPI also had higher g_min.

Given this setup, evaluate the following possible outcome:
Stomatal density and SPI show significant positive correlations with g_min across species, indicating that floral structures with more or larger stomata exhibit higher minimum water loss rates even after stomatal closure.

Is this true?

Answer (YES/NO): YES